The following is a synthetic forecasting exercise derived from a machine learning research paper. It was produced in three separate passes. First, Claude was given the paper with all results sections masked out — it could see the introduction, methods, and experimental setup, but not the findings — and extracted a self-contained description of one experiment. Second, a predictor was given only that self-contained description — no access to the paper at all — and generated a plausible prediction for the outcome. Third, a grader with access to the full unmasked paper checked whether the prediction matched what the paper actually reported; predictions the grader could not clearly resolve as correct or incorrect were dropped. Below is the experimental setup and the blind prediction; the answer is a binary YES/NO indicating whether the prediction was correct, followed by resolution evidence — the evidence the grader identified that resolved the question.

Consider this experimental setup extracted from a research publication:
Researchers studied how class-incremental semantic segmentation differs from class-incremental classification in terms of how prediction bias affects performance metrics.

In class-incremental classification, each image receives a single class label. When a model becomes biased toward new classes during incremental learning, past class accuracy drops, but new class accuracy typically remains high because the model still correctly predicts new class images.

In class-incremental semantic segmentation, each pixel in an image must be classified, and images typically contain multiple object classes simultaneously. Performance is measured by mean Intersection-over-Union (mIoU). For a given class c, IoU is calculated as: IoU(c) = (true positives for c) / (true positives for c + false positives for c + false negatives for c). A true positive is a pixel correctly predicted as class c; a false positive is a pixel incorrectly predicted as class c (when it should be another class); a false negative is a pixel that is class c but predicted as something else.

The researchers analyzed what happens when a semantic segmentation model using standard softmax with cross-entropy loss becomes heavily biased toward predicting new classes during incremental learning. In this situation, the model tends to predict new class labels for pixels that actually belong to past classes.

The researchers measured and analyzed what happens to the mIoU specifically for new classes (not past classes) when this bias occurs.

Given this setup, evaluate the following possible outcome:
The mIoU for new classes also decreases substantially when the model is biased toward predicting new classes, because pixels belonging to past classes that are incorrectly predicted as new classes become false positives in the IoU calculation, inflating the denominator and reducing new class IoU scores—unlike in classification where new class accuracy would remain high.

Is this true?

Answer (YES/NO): YES